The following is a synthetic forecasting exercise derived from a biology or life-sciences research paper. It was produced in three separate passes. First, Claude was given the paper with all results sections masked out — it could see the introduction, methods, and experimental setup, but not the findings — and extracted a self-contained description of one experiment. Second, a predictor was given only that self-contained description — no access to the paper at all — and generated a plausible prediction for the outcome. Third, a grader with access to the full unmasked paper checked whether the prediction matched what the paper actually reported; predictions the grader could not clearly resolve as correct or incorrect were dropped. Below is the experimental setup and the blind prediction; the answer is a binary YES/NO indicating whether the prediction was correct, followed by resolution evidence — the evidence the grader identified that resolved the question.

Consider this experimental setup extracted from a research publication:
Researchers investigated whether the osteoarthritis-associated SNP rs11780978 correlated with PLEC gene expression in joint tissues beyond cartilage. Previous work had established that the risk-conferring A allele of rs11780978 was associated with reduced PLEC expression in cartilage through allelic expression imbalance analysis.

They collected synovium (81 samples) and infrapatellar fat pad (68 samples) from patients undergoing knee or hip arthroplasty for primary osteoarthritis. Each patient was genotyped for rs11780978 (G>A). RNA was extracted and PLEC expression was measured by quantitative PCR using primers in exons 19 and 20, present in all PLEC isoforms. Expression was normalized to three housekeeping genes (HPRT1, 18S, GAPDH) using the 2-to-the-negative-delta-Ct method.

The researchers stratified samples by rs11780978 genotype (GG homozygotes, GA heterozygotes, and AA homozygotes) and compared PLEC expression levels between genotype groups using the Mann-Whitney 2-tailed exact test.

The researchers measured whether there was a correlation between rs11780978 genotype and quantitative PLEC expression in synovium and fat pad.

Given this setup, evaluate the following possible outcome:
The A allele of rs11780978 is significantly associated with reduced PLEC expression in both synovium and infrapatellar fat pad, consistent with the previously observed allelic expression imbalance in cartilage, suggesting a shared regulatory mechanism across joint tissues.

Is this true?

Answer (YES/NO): NO